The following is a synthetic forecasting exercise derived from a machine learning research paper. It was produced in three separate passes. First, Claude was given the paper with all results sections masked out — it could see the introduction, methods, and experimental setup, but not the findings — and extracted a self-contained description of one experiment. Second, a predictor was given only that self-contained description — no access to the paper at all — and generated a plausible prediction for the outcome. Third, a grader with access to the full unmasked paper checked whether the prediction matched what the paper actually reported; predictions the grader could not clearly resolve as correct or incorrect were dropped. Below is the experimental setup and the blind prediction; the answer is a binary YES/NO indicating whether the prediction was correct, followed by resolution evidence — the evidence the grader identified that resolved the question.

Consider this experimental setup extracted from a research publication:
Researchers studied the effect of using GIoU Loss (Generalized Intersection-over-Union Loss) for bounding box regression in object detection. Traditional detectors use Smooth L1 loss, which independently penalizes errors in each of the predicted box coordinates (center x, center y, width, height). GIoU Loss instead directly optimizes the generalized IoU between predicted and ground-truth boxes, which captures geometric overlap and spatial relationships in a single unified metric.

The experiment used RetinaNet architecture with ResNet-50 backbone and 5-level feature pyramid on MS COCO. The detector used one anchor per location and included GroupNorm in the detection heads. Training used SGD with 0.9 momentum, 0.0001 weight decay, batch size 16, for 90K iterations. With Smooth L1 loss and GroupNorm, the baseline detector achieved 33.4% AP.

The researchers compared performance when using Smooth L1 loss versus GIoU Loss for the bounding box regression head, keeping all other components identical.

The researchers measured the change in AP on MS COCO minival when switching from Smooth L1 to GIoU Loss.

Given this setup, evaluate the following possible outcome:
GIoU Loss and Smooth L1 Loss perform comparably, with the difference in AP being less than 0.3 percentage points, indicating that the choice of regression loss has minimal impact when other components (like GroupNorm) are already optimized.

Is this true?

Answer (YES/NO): NO